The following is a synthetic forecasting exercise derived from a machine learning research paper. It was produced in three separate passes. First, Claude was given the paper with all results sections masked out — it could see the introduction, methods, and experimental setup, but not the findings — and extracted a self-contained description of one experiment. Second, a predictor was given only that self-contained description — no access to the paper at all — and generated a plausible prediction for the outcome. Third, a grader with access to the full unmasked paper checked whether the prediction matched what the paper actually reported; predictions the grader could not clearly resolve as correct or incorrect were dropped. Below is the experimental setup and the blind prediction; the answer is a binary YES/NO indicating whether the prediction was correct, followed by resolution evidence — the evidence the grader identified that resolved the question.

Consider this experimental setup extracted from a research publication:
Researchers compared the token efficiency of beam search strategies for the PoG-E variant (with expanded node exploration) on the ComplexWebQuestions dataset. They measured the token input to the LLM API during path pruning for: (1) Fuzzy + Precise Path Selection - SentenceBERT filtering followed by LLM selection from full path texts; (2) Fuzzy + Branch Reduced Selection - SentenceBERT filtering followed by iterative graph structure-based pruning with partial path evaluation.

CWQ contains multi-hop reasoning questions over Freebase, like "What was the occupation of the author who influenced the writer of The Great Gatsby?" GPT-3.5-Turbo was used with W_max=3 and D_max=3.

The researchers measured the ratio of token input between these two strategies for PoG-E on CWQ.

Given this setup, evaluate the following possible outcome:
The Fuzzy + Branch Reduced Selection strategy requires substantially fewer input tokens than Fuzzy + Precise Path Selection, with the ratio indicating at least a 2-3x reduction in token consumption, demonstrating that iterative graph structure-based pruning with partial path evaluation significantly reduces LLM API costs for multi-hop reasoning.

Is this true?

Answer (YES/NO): YES